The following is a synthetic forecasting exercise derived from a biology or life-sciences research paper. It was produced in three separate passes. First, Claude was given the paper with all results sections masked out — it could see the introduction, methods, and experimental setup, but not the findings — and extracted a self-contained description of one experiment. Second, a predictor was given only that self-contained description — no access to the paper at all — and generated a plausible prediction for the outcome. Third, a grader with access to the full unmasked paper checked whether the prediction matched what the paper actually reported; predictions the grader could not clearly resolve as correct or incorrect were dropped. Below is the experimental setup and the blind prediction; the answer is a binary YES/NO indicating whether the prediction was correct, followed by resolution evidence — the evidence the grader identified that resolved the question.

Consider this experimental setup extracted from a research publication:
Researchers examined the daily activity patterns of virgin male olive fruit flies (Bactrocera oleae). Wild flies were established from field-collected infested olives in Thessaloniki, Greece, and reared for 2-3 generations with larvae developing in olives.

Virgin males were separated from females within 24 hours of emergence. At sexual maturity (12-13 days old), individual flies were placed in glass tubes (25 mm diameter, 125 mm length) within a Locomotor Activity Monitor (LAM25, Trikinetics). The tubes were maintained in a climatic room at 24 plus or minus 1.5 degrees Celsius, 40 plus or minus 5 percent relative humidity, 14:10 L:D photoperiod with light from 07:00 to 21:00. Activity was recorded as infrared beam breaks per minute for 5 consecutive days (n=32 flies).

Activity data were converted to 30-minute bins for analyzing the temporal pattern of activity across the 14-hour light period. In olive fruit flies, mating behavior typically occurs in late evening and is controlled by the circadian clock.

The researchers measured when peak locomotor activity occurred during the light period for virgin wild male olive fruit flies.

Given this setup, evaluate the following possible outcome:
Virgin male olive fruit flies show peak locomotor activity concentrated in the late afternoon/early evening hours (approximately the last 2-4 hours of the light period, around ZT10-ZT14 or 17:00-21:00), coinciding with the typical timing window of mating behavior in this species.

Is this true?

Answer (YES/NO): YES